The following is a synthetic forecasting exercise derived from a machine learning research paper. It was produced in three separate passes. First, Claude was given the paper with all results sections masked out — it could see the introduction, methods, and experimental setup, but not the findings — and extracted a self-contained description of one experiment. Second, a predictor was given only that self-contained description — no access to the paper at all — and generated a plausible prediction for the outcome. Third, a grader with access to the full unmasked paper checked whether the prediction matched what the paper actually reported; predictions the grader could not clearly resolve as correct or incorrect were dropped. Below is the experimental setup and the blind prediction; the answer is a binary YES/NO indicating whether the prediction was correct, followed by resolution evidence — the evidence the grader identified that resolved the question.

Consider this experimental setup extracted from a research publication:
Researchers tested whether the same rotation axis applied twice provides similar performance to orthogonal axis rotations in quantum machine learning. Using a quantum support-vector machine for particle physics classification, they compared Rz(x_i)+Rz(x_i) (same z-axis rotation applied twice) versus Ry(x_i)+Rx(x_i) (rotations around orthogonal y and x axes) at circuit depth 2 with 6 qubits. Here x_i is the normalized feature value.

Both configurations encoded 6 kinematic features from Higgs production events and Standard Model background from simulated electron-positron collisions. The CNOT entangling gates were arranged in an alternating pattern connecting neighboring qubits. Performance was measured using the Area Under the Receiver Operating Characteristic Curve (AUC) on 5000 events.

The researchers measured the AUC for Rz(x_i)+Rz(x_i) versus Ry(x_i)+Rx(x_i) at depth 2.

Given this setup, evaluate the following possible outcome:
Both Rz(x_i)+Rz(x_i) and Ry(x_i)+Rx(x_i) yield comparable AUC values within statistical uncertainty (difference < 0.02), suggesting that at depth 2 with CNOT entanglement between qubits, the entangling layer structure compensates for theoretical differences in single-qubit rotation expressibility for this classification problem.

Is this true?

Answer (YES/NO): YES